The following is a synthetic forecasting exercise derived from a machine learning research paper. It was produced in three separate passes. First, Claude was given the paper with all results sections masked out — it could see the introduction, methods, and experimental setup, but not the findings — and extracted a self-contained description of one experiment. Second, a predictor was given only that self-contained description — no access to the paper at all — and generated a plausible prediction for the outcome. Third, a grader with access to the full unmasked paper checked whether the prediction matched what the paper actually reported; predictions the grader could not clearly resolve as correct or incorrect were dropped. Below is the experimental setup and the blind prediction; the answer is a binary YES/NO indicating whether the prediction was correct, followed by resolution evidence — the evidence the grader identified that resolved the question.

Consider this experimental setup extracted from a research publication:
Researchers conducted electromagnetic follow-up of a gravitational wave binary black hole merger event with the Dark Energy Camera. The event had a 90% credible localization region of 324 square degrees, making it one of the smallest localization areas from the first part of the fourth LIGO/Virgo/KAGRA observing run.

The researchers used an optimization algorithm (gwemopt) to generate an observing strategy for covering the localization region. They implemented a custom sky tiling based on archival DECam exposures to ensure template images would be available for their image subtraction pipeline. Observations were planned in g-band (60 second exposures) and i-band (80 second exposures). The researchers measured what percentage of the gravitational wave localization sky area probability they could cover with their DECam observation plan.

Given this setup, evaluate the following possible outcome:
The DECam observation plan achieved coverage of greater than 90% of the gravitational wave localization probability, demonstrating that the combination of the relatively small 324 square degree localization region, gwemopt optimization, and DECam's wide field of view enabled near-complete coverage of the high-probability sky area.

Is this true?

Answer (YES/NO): NO